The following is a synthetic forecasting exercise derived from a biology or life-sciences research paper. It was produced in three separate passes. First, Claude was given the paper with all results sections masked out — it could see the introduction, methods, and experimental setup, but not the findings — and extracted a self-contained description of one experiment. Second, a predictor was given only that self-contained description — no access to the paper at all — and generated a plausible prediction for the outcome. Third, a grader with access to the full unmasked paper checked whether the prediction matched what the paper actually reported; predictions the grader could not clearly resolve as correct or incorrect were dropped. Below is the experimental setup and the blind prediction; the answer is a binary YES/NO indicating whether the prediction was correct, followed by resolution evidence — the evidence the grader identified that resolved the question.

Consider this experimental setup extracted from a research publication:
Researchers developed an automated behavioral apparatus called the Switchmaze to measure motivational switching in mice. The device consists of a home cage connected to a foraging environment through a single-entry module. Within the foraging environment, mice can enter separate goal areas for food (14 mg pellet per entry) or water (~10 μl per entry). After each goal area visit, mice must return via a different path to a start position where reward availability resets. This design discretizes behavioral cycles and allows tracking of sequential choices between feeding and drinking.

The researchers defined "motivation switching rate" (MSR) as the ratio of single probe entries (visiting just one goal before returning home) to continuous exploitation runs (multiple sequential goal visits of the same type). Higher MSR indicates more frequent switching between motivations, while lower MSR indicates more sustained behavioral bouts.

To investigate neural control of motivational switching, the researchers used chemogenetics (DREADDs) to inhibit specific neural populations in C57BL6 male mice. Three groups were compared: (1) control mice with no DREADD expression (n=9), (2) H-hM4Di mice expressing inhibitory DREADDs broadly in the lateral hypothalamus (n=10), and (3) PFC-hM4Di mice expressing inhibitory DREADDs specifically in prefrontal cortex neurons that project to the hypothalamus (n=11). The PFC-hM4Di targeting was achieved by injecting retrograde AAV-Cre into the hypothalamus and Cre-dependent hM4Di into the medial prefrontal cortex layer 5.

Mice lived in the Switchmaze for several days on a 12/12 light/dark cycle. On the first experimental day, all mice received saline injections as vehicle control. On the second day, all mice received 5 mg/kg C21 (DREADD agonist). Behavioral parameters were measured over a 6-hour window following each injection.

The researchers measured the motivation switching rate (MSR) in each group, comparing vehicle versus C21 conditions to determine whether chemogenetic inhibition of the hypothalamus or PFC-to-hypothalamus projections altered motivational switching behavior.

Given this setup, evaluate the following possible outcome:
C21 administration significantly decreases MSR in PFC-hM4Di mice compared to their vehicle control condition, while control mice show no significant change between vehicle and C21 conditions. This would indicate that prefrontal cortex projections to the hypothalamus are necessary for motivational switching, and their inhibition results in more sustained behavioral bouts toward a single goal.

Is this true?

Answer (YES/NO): NO